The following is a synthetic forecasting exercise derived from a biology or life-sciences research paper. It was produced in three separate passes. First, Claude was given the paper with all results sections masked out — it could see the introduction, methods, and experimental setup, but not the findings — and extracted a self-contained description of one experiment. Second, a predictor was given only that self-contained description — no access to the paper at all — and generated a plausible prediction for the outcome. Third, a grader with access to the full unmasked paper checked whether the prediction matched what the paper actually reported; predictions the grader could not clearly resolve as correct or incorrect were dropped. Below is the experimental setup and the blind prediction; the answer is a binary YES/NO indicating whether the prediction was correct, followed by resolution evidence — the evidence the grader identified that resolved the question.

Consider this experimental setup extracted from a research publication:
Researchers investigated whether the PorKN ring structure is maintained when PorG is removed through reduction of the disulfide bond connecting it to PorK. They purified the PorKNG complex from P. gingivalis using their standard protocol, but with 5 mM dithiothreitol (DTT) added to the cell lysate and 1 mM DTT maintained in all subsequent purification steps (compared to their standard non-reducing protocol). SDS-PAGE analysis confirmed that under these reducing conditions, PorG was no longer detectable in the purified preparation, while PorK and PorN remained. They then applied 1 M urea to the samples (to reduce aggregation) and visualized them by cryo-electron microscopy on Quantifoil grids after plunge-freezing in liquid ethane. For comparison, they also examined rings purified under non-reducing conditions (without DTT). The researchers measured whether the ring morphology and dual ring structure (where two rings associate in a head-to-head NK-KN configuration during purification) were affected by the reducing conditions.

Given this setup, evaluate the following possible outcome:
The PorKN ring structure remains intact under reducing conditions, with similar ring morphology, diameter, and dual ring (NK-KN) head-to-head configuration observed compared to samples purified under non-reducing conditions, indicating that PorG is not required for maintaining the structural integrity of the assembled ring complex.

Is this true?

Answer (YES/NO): YES